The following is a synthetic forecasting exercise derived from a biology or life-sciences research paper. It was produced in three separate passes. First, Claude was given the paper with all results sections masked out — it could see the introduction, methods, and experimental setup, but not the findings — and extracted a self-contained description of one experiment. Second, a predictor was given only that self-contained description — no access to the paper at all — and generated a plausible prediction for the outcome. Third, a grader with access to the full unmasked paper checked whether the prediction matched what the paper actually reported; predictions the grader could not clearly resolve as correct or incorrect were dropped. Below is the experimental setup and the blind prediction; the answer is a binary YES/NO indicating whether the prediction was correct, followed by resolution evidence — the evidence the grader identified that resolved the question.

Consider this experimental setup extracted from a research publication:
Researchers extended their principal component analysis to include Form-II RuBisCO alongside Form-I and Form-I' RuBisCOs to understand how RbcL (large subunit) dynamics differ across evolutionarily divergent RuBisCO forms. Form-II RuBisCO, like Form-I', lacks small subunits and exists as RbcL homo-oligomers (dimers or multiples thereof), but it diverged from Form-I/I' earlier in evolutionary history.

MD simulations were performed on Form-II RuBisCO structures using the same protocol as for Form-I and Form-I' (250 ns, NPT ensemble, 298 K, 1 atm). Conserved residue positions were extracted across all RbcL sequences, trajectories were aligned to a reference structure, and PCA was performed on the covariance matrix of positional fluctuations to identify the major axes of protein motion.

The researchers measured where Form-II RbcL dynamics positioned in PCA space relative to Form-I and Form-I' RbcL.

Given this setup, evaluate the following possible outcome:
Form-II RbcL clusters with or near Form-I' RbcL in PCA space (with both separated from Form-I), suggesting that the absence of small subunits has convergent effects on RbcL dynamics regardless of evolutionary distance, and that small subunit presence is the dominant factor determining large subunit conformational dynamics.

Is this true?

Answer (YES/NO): NO